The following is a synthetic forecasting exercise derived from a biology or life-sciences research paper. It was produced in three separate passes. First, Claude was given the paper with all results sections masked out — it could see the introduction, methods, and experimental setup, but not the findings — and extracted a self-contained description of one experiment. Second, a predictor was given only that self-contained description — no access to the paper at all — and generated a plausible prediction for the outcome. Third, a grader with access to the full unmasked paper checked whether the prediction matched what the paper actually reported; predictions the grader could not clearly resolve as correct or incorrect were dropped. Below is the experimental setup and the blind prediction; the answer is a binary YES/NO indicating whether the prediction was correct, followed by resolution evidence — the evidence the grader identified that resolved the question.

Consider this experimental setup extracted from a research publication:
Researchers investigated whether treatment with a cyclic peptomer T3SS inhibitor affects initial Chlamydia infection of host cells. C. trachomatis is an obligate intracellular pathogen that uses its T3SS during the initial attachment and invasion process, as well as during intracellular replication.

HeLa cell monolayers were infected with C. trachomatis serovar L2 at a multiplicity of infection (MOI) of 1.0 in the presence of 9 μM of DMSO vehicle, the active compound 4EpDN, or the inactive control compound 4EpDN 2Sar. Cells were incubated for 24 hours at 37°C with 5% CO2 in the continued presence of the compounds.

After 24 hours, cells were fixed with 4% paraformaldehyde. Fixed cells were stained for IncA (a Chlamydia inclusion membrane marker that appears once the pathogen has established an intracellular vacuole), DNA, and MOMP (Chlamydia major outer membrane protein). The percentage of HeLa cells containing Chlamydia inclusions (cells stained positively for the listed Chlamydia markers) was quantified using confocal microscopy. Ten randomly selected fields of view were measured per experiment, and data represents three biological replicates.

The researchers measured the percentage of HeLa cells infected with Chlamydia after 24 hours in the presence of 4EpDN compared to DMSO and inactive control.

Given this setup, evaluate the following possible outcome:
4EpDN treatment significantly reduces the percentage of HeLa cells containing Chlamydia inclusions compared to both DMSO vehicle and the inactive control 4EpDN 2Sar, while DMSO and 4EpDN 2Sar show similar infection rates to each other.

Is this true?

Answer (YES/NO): YES